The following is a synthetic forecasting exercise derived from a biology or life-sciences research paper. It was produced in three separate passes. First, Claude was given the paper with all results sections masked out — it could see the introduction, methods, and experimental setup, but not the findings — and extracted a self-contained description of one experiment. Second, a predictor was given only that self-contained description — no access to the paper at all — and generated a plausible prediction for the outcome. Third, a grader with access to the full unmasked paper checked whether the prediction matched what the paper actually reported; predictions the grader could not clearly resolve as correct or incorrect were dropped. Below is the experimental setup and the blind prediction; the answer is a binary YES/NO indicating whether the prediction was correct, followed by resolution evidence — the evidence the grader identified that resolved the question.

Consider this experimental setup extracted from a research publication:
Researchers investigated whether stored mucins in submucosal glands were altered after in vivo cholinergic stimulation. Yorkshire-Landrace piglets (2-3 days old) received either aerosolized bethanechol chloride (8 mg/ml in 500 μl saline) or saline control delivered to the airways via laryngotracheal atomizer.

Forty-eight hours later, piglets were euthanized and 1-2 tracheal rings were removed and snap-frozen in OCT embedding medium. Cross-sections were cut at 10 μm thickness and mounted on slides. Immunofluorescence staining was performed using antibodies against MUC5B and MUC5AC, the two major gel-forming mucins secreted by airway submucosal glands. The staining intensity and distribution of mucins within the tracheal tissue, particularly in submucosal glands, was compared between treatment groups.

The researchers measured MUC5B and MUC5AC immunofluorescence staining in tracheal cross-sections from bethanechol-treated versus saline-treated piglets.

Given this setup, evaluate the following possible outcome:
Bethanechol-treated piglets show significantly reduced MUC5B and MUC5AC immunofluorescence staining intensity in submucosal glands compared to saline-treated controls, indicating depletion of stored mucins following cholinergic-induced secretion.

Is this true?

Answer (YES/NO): NO